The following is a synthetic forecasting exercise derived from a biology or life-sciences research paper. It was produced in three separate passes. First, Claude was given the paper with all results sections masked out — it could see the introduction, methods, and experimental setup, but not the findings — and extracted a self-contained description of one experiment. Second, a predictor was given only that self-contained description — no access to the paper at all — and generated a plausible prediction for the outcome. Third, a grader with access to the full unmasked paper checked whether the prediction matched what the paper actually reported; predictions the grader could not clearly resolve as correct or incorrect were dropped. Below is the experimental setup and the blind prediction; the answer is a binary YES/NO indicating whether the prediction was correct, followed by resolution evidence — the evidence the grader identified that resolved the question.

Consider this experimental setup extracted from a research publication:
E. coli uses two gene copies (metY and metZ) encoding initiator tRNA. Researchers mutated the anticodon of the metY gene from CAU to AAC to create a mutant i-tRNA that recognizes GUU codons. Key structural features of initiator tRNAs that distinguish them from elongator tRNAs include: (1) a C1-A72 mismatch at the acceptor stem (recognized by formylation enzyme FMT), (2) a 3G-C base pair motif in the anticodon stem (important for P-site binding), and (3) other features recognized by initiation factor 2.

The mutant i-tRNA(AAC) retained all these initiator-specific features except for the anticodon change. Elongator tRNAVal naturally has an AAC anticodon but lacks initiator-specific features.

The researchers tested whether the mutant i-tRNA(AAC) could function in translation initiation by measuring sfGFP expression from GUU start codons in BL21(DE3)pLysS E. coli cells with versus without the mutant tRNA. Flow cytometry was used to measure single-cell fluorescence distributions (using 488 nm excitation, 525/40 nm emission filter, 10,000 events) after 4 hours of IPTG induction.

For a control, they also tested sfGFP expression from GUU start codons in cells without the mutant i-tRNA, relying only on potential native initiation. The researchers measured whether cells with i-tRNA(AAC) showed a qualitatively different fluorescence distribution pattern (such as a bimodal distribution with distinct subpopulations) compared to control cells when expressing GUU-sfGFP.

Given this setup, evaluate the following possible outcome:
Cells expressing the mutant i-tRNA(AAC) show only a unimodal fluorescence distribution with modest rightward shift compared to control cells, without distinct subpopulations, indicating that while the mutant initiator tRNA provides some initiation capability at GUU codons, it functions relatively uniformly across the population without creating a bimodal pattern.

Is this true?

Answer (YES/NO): NO